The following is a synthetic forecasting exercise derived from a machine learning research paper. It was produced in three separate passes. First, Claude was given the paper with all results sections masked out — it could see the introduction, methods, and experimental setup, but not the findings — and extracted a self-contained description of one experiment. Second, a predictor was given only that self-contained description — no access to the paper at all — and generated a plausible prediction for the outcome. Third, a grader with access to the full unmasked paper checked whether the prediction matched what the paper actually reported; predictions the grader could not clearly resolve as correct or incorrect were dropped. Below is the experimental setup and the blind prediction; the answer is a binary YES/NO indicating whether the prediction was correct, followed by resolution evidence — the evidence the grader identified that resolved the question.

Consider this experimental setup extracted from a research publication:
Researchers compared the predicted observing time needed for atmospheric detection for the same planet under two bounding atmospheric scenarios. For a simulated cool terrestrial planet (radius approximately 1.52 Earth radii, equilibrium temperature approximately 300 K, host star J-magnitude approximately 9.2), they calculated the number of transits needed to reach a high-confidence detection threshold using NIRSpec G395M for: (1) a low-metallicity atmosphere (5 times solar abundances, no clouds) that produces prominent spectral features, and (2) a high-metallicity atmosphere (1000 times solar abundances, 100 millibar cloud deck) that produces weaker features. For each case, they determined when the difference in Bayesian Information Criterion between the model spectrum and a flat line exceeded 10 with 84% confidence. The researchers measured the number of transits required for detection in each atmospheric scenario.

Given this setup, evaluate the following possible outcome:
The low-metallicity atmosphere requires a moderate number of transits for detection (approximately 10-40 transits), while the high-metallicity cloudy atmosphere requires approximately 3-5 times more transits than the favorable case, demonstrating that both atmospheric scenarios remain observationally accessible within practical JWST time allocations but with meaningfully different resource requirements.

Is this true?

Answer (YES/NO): NO